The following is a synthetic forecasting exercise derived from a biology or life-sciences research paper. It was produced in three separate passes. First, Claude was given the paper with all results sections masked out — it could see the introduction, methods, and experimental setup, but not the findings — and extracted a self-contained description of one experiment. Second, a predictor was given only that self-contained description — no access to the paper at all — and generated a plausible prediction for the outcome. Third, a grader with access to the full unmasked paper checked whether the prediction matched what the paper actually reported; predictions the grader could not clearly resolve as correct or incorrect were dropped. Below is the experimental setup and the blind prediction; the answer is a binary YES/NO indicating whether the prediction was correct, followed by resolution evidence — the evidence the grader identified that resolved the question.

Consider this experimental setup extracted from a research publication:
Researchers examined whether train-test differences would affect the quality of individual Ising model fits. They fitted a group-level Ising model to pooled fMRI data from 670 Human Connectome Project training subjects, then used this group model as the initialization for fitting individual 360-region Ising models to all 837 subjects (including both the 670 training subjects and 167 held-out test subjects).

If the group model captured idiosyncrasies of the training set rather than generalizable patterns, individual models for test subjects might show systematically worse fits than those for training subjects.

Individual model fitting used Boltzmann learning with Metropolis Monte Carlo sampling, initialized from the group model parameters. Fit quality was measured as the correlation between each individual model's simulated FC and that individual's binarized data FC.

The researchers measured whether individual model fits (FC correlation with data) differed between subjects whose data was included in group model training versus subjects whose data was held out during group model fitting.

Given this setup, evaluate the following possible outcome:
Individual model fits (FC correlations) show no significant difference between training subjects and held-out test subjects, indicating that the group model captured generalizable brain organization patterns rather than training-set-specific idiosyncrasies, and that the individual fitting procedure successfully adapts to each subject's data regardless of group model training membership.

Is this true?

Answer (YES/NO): YES